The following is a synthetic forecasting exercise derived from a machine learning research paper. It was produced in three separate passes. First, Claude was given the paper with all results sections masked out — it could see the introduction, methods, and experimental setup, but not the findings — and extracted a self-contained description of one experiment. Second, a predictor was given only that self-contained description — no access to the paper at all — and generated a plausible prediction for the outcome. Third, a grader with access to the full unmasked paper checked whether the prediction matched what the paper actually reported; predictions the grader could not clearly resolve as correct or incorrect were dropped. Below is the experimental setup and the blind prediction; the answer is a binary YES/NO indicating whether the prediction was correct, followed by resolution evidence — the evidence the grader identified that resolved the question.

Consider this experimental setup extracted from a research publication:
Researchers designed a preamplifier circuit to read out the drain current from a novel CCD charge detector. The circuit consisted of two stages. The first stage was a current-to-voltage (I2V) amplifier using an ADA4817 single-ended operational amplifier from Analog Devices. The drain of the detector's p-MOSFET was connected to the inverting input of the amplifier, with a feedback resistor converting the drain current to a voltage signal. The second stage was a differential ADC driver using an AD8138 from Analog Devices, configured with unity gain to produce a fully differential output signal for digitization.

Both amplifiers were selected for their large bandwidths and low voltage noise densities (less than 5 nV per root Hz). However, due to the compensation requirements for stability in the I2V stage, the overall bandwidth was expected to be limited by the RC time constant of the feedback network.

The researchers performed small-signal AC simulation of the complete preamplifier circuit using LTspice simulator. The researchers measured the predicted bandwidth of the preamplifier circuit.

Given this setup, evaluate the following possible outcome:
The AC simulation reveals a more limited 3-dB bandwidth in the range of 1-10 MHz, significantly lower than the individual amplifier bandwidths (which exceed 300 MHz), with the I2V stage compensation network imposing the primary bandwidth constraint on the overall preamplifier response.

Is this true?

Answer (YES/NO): YES